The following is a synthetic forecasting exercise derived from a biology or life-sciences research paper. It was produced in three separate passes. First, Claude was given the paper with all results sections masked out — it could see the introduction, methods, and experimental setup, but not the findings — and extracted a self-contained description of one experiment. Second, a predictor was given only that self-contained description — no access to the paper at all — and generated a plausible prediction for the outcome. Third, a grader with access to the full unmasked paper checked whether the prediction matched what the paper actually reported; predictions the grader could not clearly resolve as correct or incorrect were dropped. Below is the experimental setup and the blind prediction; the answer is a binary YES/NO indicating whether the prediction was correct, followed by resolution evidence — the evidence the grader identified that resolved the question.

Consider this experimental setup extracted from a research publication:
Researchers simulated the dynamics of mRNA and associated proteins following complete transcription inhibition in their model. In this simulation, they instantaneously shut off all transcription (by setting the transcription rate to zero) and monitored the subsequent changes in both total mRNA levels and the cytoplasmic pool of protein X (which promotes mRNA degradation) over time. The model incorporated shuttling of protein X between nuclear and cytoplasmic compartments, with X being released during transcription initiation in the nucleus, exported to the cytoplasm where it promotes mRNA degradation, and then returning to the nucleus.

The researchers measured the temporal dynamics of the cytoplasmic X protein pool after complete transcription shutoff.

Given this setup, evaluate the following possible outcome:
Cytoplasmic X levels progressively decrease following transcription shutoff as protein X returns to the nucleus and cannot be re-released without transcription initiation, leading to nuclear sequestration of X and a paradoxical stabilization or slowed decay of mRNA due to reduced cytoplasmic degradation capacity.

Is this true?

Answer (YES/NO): YES